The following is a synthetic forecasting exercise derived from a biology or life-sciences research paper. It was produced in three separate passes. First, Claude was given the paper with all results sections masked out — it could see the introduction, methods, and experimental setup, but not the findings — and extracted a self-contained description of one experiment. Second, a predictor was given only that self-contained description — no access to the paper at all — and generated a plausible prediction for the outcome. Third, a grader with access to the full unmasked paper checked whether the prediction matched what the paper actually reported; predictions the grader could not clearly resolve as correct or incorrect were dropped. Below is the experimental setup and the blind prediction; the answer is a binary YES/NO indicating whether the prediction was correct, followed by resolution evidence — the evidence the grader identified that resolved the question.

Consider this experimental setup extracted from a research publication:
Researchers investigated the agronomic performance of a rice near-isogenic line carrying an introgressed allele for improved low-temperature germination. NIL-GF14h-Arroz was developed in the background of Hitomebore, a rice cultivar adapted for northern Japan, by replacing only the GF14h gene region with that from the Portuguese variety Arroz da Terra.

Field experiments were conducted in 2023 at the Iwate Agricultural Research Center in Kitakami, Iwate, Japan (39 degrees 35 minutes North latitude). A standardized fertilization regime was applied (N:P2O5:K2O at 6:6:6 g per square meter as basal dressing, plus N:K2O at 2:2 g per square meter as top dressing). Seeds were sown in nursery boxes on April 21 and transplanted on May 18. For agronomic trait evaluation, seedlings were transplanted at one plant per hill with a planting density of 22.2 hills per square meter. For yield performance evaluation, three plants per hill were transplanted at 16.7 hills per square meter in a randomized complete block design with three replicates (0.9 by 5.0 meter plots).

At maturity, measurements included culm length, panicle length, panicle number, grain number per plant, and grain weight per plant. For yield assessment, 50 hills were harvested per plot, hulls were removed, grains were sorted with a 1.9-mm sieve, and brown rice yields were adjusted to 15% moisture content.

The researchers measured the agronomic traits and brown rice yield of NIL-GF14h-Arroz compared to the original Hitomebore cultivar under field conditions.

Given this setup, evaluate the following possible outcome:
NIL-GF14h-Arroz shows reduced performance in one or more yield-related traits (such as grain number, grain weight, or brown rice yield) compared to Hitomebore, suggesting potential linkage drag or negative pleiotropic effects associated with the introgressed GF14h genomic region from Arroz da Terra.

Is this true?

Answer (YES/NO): NO